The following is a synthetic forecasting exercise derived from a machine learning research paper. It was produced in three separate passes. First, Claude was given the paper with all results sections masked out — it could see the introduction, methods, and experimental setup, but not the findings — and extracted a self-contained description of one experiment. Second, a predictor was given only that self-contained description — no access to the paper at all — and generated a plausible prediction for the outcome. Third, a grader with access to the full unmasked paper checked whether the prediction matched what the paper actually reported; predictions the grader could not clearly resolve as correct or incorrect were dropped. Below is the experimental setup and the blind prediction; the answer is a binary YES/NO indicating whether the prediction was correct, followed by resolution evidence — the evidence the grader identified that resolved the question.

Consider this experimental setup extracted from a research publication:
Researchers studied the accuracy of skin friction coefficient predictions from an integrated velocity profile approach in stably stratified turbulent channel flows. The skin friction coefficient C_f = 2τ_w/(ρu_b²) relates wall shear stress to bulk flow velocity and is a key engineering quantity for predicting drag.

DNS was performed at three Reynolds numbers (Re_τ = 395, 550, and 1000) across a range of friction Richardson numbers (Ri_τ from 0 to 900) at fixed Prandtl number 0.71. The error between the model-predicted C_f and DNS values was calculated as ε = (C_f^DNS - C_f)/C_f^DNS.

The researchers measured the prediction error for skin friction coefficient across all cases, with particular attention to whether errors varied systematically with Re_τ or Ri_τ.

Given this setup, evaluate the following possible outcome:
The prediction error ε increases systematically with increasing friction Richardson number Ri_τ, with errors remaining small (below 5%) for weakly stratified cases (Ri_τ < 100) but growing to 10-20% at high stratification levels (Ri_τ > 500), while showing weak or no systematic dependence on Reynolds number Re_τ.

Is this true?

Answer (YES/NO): NO